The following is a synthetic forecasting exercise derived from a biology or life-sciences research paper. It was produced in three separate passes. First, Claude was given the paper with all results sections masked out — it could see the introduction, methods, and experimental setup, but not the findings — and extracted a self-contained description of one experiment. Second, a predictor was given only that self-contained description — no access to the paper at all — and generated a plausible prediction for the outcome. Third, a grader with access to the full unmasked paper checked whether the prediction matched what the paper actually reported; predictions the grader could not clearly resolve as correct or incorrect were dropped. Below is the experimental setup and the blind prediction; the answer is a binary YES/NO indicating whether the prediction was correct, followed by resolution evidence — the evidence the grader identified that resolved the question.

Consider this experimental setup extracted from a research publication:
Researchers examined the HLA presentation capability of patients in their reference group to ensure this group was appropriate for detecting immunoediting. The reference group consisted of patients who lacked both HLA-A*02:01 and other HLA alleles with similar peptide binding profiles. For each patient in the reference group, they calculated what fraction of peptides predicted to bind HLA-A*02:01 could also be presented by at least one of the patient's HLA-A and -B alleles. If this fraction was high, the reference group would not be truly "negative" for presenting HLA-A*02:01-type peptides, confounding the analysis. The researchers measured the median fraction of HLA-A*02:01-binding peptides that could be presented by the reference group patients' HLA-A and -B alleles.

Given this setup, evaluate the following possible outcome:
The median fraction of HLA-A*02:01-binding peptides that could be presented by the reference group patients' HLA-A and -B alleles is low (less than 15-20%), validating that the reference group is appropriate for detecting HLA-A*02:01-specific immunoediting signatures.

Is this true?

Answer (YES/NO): YES